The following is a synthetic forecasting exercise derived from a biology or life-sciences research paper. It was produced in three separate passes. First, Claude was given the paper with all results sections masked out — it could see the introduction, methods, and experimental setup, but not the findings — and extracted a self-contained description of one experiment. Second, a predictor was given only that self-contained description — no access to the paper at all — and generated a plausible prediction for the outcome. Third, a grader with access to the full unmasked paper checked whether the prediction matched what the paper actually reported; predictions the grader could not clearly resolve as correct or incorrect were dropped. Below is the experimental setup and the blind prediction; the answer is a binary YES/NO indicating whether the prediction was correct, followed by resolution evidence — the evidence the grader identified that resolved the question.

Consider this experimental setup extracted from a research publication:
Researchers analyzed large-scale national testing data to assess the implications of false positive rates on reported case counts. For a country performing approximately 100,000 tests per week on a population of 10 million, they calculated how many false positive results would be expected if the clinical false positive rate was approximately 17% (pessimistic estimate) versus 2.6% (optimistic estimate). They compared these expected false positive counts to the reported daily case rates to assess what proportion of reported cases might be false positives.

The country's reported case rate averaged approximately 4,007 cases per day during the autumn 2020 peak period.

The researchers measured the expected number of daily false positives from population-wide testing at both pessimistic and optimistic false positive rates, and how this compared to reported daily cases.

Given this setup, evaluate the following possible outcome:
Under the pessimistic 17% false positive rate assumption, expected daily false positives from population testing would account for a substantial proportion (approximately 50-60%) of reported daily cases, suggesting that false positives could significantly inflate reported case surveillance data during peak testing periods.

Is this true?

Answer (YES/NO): YES